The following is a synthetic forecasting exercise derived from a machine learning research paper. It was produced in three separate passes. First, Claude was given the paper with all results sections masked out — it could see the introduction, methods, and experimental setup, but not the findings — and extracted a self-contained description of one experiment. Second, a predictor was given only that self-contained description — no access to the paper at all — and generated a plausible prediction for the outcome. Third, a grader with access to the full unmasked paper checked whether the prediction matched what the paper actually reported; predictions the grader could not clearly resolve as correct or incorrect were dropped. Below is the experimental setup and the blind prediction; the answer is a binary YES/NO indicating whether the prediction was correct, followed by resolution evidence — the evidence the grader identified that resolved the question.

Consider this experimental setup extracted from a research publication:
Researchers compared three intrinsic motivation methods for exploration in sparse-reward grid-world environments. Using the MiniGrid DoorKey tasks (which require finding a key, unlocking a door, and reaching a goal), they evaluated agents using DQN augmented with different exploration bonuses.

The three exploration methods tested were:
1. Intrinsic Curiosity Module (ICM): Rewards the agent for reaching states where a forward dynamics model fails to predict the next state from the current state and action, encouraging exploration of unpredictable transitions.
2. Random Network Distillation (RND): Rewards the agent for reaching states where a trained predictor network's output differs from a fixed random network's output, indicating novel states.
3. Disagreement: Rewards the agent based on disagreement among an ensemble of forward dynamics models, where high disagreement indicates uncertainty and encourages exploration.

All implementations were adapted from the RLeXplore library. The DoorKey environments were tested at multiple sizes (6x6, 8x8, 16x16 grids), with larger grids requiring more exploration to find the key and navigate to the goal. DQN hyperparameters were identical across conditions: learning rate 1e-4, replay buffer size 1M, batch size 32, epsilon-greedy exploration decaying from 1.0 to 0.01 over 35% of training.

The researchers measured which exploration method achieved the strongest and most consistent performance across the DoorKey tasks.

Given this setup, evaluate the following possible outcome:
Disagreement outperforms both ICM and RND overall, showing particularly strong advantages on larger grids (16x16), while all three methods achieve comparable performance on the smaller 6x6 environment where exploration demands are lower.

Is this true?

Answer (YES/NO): NO